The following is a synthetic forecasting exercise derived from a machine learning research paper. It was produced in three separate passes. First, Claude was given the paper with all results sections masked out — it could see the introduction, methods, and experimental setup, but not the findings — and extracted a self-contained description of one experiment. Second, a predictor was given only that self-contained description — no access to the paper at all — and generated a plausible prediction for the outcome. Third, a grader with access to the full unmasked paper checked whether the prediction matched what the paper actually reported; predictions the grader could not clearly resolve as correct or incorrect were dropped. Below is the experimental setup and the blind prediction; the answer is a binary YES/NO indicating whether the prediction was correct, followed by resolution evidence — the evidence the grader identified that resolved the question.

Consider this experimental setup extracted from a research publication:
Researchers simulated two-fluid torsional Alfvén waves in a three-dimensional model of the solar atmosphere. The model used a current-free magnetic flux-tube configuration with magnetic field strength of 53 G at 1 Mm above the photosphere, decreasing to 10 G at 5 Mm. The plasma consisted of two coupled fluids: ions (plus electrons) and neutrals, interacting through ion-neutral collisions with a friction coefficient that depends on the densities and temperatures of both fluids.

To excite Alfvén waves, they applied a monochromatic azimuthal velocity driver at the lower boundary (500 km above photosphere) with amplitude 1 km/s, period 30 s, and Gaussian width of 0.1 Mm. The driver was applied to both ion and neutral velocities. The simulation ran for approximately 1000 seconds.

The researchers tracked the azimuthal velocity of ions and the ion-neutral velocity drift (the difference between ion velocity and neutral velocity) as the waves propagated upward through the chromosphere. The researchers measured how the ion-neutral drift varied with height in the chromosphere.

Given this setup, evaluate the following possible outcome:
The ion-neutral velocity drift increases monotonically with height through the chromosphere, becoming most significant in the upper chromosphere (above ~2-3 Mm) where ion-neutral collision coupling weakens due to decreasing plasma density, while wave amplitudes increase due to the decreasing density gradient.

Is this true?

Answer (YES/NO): YES